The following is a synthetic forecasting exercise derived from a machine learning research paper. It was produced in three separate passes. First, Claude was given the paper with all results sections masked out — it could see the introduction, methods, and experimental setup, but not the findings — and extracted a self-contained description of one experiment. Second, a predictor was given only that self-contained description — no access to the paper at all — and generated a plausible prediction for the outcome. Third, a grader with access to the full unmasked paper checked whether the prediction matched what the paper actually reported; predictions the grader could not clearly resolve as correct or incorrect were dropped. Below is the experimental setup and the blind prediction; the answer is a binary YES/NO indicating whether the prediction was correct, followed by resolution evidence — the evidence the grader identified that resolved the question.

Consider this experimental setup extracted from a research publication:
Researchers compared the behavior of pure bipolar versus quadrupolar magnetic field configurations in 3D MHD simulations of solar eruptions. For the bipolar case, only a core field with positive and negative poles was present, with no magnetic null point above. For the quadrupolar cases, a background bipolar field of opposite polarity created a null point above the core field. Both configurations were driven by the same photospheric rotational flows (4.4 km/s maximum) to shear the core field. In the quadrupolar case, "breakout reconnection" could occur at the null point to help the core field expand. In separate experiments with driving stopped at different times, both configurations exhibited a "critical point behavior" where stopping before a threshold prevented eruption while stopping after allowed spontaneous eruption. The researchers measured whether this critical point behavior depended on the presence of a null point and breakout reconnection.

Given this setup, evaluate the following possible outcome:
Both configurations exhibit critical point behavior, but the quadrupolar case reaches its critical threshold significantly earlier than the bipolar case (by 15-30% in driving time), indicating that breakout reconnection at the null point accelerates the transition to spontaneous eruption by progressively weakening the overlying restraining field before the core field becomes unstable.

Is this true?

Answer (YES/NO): NO